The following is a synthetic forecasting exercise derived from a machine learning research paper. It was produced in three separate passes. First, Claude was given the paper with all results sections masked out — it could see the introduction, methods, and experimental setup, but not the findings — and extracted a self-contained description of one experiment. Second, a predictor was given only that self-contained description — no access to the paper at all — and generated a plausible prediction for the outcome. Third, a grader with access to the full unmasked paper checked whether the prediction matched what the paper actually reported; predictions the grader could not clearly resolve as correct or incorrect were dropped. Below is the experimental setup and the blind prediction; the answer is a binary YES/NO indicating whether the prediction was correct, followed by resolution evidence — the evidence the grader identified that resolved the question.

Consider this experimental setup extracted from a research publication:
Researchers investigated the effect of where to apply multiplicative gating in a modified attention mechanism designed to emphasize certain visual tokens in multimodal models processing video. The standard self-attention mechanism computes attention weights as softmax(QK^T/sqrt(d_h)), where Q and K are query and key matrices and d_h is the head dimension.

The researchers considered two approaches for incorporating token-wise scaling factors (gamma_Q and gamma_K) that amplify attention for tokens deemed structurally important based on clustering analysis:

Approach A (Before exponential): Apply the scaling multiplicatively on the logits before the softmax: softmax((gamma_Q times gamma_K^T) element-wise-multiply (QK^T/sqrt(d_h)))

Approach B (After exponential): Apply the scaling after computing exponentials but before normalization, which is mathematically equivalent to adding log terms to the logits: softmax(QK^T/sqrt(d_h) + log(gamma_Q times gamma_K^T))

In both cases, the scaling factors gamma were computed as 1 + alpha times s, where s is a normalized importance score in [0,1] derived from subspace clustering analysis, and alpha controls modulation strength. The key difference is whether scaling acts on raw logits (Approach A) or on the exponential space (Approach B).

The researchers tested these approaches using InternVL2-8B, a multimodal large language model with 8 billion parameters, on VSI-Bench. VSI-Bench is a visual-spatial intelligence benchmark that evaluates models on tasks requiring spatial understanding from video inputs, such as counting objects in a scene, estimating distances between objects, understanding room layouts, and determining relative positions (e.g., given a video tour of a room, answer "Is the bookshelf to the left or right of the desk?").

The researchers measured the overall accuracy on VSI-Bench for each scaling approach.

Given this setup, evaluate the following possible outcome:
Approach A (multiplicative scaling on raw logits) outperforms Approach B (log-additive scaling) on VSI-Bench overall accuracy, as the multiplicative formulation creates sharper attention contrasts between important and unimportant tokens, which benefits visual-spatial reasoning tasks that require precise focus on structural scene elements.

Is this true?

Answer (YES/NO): NO